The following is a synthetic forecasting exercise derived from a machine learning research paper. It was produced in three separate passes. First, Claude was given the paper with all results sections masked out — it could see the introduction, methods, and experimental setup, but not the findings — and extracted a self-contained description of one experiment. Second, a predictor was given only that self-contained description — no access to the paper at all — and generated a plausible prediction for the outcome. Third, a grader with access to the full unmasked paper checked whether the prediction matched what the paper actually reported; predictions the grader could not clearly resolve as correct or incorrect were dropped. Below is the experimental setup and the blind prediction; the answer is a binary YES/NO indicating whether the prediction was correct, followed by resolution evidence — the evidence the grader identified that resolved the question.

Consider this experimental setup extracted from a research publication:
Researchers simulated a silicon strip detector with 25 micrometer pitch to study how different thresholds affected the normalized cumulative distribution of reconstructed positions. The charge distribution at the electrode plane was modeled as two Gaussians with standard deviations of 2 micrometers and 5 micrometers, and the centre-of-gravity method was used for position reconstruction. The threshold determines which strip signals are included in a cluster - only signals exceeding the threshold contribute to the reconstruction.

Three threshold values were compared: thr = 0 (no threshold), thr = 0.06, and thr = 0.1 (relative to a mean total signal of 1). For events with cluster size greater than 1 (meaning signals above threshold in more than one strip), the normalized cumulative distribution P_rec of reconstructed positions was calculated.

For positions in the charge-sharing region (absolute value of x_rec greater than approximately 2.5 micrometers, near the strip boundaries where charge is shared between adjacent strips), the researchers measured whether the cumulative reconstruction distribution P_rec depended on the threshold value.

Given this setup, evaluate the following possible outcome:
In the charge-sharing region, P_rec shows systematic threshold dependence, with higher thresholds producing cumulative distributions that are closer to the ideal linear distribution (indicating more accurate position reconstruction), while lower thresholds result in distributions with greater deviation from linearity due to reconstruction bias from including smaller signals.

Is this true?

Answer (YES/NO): NO